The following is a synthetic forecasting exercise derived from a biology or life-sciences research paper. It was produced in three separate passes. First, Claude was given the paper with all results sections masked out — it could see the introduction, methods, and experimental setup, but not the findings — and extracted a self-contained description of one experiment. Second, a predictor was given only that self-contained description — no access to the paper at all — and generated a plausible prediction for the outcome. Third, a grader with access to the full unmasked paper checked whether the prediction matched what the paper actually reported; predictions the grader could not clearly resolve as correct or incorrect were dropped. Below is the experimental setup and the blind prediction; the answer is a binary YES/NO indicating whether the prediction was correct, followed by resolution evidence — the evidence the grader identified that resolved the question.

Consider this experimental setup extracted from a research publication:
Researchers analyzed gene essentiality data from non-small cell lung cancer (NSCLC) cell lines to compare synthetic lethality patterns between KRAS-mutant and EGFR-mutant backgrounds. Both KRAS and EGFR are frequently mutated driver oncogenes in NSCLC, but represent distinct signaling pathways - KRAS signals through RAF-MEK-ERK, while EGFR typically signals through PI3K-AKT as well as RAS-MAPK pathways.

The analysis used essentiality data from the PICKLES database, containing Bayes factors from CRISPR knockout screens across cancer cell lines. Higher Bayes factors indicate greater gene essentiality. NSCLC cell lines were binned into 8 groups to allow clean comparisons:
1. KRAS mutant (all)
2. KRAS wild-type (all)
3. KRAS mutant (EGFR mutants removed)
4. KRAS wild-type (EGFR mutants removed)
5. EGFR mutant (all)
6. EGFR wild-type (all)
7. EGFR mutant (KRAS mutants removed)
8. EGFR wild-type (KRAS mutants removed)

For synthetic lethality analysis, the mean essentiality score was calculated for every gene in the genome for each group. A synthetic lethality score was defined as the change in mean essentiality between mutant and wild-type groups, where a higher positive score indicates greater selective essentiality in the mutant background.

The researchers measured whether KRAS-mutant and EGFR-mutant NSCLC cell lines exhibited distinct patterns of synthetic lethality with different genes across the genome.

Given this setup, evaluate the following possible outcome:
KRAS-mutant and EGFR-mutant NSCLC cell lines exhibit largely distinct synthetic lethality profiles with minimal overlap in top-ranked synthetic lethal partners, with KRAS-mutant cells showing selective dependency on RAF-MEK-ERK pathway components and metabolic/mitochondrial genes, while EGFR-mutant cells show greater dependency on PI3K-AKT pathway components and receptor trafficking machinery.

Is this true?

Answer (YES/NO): NO